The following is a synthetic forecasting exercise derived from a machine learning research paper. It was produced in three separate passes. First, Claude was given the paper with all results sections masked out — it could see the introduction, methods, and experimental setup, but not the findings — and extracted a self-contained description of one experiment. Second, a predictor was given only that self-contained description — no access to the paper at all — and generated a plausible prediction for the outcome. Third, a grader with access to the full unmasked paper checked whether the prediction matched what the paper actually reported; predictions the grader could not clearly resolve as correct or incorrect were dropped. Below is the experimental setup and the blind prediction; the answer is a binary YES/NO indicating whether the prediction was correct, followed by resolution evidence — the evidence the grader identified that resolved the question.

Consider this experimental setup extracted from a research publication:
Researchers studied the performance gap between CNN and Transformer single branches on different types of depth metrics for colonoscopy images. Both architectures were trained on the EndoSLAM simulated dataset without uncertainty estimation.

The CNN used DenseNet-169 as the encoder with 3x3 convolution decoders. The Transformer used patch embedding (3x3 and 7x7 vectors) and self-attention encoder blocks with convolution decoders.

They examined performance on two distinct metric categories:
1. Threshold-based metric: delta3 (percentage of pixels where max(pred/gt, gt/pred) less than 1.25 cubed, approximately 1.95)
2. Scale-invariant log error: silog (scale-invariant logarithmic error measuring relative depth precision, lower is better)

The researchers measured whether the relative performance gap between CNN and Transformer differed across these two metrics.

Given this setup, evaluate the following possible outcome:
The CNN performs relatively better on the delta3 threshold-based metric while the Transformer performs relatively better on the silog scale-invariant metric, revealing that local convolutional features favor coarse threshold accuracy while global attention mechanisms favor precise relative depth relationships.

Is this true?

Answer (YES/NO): NO